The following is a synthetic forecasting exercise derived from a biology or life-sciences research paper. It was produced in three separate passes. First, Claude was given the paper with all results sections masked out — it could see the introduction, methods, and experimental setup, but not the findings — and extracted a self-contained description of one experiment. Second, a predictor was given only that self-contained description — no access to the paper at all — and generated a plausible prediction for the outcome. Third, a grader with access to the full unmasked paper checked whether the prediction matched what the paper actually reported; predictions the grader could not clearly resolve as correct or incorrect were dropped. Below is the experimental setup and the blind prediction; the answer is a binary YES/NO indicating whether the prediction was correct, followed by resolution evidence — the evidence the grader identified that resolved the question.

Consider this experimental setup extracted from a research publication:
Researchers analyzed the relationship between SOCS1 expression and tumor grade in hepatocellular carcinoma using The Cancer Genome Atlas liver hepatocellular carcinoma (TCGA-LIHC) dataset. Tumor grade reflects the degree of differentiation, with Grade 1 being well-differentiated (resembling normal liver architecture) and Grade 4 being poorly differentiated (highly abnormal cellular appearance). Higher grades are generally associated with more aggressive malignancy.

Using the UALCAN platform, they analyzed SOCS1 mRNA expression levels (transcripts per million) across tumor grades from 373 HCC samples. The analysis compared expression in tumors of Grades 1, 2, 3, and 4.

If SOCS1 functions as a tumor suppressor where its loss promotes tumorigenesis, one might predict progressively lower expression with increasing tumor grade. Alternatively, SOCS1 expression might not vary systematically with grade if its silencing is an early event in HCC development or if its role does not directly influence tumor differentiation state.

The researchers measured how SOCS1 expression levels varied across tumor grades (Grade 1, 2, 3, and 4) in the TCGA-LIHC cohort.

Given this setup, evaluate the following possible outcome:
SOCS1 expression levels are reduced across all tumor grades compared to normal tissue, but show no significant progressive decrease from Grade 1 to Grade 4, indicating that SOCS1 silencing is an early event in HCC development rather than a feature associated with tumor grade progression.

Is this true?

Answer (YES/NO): NO